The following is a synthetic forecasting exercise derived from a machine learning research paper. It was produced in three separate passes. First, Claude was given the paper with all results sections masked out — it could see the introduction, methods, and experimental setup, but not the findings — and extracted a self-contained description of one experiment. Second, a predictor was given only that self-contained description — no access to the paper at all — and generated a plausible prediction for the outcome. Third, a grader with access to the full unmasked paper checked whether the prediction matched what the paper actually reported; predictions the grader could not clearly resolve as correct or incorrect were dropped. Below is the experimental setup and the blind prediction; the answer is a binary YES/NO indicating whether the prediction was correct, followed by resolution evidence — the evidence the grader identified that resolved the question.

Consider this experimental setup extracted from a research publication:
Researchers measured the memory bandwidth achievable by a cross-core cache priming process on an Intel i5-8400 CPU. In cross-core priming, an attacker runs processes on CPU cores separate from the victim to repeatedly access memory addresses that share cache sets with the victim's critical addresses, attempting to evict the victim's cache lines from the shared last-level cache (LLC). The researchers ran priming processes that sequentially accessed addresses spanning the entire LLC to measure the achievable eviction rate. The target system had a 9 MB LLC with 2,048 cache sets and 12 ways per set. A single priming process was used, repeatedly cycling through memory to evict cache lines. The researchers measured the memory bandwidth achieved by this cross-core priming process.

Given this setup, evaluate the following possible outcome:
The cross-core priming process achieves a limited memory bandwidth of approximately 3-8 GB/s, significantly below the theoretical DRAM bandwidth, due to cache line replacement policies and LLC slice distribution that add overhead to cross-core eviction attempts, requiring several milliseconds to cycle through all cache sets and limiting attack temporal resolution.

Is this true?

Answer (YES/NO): NO